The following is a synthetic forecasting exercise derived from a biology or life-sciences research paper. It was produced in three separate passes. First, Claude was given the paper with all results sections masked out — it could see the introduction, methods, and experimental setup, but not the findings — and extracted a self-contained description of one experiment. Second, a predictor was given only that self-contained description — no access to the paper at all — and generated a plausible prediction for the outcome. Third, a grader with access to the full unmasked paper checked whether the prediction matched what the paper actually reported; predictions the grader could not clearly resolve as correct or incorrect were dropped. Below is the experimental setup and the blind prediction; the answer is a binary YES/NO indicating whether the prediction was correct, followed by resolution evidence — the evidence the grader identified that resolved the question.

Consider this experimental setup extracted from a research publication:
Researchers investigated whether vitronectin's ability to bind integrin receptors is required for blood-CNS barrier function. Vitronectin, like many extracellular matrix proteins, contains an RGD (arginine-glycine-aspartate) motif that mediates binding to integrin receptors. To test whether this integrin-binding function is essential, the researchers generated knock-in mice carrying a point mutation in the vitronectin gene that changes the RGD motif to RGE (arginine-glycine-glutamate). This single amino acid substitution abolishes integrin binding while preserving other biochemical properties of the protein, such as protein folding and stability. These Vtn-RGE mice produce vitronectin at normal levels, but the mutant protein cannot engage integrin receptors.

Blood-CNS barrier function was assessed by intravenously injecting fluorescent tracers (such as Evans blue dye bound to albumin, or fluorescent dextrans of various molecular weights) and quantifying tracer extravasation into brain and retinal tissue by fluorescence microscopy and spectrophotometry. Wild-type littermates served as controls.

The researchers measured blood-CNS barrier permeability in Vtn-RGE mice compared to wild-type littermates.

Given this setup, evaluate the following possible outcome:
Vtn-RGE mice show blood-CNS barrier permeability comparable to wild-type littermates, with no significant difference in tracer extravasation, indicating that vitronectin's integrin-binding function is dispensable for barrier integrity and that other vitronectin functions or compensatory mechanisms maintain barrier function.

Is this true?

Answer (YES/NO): NO